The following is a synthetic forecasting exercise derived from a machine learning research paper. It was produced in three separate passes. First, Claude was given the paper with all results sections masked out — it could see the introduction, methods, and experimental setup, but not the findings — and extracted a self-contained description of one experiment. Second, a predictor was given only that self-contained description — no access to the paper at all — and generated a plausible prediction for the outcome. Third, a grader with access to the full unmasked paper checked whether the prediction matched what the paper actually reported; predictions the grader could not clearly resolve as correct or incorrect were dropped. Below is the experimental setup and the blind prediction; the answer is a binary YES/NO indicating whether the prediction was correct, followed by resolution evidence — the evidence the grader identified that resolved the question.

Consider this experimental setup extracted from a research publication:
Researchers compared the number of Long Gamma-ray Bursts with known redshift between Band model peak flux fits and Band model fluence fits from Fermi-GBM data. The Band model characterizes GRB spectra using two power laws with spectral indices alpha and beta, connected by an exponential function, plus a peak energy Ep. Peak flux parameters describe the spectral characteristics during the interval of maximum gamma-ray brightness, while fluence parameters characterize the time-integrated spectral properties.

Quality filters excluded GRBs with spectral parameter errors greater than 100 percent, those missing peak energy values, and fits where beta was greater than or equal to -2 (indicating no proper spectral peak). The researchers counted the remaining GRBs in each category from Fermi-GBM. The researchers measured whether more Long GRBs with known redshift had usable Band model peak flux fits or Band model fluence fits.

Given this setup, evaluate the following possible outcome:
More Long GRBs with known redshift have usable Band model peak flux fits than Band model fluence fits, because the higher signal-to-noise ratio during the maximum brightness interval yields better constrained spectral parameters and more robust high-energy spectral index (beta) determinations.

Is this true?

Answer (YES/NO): YES